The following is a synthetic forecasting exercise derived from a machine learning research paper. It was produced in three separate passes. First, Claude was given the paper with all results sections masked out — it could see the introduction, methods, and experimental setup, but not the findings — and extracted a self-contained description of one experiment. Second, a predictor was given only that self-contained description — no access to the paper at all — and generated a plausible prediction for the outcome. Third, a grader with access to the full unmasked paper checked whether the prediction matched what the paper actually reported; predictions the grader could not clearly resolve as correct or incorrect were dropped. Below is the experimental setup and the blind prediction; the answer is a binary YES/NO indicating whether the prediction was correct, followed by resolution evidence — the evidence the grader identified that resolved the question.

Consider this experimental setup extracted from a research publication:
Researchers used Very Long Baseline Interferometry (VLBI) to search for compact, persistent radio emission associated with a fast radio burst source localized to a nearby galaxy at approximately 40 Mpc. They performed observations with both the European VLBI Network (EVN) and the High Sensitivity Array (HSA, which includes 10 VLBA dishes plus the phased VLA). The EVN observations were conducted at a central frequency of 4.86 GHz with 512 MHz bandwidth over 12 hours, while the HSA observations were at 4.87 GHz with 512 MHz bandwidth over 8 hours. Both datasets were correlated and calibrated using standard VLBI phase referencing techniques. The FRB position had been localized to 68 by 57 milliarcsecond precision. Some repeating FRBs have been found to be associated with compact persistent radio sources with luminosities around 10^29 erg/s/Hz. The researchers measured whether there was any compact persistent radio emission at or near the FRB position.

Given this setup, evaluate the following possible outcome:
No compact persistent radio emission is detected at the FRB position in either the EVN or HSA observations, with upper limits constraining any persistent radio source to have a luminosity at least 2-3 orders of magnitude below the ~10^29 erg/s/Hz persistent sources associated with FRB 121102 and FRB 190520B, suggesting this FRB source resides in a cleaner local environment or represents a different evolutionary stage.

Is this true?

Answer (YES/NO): YES